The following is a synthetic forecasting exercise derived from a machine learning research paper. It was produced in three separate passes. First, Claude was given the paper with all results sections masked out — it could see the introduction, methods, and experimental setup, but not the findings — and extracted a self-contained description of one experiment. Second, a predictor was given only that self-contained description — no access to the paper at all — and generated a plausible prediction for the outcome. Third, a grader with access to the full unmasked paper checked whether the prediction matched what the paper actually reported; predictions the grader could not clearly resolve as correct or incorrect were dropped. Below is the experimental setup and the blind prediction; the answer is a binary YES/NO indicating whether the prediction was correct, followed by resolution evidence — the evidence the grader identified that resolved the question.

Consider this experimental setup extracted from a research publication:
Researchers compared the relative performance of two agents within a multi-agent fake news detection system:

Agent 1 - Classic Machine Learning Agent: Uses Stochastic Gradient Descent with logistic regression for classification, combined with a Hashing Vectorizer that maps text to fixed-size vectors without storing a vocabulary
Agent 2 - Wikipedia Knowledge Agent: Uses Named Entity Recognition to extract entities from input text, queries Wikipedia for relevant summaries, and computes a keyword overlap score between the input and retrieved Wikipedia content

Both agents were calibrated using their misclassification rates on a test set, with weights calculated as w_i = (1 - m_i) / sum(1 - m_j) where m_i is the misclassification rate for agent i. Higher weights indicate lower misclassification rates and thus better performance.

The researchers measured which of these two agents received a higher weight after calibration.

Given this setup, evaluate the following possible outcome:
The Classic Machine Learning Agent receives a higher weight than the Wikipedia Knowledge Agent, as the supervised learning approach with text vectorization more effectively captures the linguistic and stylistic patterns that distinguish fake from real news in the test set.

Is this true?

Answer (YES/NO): NO